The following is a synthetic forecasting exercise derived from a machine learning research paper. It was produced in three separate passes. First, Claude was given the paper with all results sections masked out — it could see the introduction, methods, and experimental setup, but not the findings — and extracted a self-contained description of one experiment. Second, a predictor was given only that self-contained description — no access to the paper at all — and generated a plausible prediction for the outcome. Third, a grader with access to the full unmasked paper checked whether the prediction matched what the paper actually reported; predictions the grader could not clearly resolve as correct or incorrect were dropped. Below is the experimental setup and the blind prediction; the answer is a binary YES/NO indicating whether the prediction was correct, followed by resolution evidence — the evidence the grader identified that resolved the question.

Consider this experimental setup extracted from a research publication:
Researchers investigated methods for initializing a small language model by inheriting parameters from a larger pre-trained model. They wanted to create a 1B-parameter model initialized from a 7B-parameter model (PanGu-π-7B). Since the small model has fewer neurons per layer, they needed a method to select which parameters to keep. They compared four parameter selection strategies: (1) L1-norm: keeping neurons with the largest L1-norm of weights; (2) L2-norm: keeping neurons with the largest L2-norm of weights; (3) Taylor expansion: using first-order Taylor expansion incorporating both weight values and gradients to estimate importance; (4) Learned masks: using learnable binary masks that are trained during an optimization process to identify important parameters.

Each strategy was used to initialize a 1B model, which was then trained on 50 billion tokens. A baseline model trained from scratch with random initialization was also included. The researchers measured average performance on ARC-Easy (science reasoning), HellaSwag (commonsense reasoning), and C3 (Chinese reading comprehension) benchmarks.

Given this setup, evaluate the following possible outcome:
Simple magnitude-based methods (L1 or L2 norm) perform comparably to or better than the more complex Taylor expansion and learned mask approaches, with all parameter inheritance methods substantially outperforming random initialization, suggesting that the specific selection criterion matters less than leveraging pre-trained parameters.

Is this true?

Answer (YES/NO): NO